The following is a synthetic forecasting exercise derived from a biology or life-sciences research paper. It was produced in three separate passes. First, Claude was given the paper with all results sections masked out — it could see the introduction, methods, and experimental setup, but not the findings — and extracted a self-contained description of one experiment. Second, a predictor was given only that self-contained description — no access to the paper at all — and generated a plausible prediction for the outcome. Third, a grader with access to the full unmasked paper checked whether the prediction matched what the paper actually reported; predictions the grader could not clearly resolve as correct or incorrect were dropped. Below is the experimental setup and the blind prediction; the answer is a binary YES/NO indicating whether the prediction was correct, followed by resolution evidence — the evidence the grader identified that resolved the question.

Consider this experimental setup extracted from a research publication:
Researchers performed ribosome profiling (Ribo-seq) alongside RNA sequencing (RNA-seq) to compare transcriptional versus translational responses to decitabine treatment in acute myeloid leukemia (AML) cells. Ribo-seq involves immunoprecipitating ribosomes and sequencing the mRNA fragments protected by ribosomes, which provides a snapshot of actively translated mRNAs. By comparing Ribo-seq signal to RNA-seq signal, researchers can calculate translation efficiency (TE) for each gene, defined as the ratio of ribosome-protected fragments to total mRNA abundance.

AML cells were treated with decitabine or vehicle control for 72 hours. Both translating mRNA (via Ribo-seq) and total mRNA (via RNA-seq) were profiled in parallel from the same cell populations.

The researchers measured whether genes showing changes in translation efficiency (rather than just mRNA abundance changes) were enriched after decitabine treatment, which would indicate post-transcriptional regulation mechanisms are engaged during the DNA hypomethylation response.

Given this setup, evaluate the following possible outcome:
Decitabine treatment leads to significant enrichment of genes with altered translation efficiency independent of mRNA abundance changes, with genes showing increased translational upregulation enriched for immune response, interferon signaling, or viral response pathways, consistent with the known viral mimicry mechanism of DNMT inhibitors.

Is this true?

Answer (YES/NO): NO